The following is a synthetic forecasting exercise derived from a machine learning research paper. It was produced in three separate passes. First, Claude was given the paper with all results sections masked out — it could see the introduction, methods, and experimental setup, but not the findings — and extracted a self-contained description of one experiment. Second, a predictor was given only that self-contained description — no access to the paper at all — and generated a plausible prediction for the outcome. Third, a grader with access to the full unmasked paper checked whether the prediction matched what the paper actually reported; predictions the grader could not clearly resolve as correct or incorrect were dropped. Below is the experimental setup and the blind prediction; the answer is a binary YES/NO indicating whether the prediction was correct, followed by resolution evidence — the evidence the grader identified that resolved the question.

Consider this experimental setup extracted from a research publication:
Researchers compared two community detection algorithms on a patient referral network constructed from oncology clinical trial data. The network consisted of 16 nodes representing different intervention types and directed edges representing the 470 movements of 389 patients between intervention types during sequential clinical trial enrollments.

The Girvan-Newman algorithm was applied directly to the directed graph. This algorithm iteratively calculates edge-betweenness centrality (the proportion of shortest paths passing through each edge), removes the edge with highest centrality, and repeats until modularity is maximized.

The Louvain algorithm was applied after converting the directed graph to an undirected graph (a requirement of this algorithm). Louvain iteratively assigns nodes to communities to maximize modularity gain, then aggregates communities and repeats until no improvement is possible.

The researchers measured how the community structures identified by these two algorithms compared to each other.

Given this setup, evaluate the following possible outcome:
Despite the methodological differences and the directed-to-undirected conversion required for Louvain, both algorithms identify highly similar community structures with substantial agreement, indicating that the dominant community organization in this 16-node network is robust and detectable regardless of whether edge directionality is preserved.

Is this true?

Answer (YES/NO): NO